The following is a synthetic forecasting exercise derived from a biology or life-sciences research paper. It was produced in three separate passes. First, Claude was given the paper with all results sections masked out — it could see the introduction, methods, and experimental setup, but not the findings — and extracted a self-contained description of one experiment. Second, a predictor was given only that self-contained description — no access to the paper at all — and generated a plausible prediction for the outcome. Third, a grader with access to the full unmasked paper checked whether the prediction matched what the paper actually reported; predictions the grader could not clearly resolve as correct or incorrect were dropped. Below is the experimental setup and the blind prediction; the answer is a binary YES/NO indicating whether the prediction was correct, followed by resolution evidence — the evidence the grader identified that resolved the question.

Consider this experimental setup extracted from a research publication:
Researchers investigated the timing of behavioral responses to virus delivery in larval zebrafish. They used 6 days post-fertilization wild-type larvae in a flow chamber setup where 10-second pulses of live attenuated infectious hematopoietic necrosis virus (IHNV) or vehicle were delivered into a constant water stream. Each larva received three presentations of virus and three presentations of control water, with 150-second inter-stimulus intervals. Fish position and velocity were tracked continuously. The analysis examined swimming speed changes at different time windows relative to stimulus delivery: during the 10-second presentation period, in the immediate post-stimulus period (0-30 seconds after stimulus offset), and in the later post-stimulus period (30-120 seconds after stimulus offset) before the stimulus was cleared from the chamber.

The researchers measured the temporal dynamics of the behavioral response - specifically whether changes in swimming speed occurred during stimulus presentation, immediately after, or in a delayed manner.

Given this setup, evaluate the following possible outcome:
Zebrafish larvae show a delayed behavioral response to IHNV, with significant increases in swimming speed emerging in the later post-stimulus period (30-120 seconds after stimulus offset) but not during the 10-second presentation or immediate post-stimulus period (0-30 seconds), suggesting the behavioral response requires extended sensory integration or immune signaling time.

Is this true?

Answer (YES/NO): NO